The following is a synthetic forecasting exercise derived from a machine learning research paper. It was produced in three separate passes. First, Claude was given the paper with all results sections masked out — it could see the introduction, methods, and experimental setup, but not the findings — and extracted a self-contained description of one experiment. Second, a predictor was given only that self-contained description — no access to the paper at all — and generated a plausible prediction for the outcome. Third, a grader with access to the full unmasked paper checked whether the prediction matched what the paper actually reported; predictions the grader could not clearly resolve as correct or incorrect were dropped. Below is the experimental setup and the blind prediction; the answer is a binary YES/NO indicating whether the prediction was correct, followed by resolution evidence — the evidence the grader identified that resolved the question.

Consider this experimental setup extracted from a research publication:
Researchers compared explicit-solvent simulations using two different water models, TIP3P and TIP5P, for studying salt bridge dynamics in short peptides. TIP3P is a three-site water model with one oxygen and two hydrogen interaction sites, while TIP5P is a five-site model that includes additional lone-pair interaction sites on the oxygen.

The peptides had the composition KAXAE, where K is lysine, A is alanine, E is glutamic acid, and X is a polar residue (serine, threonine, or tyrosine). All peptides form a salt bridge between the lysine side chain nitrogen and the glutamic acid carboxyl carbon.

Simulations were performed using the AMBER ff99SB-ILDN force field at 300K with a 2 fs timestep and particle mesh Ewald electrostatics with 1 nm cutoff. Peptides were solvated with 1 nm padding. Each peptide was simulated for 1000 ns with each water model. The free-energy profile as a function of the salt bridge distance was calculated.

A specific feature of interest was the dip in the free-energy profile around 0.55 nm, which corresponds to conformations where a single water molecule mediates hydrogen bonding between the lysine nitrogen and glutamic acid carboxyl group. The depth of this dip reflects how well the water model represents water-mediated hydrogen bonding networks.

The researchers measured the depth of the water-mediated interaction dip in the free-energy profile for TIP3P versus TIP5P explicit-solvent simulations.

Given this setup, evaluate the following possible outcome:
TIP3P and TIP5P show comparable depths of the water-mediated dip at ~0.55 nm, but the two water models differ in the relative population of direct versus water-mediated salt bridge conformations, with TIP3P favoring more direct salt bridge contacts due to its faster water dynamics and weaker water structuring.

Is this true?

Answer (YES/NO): NO